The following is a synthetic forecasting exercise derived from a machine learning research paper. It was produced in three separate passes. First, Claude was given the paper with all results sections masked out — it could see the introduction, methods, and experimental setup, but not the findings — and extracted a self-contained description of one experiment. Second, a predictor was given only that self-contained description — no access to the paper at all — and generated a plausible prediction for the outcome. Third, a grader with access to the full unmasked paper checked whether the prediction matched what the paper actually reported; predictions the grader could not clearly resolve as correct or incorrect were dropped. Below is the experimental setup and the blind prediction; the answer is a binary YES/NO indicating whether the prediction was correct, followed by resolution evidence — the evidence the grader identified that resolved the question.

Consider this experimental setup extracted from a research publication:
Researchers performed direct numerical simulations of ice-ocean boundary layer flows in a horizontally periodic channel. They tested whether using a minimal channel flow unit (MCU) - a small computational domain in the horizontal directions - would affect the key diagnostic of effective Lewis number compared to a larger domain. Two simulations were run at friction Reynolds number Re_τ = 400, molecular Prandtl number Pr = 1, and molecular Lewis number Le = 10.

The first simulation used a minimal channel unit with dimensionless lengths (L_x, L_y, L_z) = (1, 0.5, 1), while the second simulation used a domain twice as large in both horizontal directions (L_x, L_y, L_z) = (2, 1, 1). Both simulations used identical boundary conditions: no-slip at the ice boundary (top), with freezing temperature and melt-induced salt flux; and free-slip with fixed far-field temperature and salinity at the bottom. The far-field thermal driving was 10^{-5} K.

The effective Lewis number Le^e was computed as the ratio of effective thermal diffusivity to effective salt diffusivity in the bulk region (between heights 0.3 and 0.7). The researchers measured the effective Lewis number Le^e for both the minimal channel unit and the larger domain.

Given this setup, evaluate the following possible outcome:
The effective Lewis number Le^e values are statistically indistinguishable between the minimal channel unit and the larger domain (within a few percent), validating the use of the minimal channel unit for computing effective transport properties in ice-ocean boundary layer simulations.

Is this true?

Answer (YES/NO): YES